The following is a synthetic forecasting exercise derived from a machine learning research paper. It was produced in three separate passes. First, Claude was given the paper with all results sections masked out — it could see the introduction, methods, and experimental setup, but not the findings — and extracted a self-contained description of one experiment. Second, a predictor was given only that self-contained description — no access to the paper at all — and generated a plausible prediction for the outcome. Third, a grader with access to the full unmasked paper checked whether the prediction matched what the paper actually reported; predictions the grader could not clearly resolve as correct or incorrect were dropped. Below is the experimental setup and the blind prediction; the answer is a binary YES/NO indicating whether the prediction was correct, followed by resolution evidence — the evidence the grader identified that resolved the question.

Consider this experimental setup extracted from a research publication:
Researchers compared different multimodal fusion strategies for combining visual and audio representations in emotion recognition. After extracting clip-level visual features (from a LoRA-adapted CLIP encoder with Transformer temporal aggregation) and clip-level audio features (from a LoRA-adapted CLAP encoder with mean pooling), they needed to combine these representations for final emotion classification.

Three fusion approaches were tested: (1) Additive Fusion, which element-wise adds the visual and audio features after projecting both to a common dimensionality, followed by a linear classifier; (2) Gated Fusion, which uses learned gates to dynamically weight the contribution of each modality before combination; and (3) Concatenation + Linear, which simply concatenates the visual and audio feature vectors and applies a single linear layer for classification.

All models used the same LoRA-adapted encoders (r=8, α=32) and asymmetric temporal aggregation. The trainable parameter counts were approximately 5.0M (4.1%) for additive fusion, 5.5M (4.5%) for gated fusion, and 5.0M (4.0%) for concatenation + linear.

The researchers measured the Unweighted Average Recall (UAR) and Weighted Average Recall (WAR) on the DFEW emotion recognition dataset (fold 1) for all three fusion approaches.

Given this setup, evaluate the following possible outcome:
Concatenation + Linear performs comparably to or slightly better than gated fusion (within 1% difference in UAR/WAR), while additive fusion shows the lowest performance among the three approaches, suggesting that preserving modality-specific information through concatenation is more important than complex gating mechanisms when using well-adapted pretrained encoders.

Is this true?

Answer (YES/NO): YES